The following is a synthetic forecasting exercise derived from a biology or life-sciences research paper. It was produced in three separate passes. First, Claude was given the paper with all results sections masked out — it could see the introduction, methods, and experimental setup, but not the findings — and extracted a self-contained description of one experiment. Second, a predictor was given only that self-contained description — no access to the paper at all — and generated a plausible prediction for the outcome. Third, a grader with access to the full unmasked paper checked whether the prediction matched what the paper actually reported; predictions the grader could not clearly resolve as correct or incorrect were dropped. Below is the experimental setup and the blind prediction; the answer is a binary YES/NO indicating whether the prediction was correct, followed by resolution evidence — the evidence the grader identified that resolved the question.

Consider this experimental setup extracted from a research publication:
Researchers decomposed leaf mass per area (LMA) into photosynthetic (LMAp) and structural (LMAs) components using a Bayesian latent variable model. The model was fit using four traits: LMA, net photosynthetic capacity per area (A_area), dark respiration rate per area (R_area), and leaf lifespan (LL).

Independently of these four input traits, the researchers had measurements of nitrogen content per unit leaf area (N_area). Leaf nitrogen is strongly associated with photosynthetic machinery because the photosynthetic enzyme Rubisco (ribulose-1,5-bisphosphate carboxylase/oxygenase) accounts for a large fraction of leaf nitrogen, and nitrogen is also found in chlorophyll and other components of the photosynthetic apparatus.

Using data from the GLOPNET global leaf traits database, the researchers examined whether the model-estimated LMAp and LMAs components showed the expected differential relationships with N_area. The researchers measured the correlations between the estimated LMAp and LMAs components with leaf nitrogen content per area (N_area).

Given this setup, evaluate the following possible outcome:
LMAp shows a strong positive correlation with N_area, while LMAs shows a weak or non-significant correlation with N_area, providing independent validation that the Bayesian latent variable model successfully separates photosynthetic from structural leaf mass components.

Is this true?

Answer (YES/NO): YES